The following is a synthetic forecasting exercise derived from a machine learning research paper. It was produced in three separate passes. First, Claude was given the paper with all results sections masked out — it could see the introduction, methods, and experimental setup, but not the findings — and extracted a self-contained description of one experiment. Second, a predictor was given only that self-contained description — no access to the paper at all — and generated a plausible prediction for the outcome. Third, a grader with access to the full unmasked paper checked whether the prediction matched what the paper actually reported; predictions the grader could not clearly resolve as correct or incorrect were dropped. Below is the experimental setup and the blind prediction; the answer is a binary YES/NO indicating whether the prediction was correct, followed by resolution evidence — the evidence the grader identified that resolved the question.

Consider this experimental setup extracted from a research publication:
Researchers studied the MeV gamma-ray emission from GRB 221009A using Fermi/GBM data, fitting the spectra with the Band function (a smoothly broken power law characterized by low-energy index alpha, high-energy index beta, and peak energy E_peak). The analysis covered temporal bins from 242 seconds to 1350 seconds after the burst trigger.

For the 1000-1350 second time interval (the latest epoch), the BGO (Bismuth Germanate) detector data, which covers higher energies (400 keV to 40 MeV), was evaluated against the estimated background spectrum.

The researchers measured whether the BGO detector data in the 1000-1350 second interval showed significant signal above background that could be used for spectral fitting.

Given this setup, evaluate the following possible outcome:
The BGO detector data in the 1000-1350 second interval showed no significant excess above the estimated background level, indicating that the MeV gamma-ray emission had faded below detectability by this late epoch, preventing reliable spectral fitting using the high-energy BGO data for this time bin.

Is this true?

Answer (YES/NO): YES